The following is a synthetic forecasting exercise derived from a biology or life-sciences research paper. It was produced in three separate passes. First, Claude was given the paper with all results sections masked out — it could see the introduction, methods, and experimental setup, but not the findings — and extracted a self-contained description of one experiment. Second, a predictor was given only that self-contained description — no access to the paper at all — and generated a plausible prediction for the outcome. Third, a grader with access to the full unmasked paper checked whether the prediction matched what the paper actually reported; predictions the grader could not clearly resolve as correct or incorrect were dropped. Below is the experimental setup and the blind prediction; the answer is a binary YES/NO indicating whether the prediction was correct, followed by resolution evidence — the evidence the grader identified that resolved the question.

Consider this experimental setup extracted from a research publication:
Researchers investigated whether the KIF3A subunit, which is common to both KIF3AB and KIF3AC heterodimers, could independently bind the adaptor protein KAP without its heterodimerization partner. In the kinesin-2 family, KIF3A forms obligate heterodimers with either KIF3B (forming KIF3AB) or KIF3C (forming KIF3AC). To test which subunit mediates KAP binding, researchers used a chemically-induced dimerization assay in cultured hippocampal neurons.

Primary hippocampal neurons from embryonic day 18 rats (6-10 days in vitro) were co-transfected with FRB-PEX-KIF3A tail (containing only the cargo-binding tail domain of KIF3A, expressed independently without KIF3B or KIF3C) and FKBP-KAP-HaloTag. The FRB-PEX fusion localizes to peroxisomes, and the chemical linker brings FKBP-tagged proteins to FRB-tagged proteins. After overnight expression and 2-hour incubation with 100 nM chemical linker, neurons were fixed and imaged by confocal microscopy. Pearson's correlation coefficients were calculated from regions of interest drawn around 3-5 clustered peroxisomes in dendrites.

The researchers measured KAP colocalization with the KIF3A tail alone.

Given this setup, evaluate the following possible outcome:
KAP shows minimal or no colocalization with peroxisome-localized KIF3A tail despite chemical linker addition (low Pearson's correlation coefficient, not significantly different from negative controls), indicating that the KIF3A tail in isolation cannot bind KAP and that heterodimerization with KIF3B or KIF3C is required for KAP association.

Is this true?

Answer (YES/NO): NO